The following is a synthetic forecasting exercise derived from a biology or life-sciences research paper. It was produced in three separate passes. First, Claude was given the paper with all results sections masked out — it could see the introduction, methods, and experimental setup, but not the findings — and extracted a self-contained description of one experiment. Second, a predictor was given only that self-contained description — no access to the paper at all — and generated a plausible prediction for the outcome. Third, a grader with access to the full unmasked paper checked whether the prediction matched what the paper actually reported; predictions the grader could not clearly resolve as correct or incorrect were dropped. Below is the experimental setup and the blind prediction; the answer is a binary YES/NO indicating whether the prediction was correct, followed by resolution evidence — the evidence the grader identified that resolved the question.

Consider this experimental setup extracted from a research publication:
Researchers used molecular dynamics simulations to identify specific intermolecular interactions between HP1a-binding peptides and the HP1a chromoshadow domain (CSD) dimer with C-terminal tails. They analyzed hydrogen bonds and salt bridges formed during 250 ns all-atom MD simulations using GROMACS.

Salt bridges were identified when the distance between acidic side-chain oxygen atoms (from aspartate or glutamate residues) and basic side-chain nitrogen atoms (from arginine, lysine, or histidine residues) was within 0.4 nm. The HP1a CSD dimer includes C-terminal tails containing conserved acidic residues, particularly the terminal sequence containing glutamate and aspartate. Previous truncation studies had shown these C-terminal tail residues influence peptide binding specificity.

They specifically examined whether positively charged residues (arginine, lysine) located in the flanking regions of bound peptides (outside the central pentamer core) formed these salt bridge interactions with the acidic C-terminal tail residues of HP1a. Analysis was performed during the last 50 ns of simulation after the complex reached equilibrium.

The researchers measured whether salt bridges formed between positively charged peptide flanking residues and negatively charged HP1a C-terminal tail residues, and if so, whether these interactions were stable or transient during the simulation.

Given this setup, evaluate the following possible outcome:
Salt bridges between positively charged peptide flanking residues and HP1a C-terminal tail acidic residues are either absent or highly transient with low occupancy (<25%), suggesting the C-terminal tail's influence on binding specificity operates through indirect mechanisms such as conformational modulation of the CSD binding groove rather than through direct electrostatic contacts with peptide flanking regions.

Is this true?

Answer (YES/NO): NO